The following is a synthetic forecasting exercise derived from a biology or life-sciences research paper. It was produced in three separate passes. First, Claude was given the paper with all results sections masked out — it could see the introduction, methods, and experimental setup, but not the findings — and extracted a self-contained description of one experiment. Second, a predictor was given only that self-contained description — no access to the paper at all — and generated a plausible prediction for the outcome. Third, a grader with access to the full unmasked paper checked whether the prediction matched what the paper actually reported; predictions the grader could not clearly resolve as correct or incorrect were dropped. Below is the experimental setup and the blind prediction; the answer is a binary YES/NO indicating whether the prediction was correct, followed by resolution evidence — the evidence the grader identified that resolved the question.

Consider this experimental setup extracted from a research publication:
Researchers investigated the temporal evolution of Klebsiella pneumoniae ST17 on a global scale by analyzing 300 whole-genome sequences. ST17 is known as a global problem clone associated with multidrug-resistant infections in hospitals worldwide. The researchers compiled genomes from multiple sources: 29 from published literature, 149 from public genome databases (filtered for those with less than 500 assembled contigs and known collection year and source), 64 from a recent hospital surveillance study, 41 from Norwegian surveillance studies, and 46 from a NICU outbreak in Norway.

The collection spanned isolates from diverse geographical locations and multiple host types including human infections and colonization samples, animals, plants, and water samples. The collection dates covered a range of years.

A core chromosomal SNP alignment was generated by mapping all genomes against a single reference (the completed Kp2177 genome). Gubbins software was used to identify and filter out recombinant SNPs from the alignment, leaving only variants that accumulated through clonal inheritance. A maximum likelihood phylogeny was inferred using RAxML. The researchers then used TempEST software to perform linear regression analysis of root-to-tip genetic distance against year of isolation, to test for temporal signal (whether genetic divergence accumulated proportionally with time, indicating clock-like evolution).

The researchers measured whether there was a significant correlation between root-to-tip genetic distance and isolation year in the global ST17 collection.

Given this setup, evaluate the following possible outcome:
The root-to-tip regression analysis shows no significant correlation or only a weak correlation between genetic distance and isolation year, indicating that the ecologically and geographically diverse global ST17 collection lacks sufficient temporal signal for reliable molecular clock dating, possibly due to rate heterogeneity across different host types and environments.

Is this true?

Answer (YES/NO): NO